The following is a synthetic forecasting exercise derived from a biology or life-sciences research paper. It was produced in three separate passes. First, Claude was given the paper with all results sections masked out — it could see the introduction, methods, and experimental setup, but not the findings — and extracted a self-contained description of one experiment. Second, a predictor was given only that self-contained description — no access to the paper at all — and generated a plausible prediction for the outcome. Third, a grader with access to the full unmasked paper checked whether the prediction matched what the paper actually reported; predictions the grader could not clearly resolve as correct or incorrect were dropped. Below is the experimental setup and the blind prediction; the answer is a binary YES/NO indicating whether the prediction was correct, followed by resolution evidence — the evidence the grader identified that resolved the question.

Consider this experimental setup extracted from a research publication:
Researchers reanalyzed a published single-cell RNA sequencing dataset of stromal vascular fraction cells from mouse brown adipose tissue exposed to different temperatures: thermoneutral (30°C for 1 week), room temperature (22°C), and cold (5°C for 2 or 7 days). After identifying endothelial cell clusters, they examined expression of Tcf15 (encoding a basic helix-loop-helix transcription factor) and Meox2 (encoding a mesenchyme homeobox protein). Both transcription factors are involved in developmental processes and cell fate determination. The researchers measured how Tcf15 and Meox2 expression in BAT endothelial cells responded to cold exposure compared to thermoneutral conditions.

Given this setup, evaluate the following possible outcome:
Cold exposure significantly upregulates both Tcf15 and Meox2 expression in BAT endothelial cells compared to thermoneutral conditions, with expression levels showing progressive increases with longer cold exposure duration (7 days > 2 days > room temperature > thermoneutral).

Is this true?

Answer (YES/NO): NO